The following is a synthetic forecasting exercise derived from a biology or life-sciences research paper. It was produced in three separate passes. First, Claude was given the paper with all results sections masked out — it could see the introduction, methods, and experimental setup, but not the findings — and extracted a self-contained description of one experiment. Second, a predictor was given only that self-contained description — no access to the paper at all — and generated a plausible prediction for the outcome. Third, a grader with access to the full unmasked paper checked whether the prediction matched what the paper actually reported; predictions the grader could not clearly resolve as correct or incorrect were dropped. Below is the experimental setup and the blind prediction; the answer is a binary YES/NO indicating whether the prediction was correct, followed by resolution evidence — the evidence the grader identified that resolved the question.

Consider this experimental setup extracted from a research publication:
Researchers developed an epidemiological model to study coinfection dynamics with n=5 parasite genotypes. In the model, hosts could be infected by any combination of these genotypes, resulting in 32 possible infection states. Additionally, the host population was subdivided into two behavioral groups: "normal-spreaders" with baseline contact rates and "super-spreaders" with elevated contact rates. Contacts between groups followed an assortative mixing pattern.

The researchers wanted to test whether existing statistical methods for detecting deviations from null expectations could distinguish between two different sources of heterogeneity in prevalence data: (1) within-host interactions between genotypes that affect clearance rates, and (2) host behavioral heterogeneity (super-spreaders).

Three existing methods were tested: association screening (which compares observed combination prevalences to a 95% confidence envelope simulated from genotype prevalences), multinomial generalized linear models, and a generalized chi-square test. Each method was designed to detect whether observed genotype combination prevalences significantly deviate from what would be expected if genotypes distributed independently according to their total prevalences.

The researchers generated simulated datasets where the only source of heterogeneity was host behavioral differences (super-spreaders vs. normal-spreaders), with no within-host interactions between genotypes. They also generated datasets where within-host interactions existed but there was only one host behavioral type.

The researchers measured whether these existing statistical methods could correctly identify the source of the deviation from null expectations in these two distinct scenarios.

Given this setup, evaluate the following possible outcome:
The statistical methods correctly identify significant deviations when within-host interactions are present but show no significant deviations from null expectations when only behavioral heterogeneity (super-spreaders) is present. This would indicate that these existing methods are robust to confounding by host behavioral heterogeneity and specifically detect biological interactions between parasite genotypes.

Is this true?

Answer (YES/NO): NO